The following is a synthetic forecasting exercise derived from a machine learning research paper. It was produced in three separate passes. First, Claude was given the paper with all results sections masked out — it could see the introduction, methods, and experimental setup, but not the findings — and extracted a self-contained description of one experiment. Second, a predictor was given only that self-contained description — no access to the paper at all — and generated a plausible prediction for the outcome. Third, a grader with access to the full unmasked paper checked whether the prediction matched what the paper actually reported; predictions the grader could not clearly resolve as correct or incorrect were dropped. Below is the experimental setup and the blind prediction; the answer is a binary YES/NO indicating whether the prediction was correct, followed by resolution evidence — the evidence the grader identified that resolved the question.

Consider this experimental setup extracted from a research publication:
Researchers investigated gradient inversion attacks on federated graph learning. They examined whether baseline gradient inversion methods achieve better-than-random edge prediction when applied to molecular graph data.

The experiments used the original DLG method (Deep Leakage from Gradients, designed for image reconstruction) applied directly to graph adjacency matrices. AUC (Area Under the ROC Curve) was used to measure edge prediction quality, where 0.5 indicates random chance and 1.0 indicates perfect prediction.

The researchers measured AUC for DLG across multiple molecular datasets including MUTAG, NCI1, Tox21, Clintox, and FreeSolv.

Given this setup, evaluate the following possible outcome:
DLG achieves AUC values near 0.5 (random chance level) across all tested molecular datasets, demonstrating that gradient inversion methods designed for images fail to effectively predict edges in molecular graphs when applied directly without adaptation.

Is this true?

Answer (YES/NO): YES